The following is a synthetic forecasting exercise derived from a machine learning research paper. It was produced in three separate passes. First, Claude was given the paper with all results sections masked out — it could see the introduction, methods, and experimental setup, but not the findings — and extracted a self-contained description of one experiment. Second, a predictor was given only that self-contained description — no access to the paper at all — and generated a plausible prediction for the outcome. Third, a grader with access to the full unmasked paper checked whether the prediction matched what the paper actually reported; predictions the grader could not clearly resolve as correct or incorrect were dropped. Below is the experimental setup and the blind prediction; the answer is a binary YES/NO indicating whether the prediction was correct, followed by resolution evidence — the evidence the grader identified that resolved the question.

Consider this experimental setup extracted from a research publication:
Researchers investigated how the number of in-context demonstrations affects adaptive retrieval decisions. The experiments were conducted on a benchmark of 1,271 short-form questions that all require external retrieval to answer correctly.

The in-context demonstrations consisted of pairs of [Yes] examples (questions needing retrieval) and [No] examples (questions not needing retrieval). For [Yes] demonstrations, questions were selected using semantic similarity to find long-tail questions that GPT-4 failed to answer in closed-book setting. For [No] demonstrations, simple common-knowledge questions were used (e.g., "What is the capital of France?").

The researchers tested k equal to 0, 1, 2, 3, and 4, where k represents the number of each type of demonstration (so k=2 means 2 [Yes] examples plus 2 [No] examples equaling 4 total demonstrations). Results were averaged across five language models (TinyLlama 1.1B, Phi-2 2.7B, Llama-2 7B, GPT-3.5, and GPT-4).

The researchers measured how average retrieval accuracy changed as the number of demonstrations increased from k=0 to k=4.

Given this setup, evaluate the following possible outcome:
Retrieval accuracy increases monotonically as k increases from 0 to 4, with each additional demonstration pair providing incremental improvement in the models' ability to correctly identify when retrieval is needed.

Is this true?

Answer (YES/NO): NO